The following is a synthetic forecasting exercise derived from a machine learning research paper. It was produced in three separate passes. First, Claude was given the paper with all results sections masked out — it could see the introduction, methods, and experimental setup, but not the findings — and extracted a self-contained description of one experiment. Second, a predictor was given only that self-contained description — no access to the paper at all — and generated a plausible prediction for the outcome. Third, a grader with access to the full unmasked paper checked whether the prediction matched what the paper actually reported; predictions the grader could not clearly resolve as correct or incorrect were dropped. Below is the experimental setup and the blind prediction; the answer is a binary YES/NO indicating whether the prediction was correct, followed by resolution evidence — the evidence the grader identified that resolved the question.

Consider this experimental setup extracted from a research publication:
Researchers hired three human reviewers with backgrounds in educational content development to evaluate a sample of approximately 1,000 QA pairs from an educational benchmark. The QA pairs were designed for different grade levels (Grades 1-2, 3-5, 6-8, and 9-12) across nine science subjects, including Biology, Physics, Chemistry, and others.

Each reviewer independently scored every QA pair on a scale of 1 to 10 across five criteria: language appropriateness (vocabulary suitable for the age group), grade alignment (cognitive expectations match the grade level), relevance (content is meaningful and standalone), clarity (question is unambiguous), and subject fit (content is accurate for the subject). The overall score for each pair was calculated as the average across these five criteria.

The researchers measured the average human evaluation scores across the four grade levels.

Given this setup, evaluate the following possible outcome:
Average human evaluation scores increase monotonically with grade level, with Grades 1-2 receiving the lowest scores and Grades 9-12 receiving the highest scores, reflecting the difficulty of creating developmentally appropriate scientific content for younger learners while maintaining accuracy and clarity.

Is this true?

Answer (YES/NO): YES